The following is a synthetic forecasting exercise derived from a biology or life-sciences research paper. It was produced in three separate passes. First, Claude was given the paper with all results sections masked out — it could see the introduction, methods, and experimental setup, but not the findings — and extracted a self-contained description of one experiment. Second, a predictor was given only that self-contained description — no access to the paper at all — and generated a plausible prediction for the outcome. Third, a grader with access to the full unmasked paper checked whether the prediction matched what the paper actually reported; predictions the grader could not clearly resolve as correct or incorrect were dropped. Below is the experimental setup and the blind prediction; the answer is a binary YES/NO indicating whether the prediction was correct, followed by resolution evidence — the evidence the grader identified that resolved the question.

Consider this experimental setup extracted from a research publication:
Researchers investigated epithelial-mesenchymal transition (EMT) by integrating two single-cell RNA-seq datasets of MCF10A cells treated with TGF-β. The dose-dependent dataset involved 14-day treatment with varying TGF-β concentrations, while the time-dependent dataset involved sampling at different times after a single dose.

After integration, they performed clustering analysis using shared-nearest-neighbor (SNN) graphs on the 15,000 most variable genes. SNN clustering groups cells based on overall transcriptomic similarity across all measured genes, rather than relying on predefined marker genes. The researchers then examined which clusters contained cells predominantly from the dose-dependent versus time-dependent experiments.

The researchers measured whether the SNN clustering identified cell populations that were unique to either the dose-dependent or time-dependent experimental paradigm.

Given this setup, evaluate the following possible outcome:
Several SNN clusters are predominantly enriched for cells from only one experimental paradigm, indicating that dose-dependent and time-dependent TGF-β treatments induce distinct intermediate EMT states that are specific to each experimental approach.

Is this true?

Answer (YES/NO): YES